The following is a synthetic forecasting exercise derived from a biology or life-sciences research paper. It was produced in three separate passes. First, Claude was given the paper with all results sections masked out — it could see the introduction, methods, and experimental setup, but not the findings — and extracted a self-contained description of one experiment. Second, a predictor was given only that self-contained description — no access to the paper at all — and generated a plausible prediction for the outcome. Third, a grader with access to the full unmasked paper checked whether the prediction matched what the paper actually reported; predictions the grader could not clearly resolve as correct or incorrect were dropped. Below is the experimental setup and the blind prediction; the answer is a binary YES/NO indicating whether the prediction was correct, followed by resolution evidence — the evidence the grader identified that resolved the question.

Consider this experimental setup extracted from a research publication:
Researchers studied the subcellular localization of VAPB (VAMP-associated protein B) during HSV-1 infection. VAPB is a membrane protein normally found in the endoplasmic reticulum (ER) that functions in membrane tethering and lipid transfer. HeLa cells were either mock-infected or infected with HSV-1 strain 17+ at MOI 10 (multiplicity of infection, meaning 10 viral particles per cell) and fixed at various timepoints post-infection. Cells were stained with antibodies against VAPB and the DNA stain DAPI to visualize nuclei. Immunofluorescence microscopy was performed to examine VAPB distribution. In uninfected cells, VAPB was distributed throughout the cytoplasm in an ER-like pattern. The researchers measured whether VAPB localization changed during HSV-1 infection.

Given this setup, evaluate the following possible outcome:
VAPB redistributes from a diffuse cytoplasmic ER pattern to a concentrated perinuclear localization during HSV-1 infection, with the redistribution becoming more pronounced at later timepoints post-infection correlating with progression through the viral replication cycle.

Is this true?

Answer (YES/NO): YES